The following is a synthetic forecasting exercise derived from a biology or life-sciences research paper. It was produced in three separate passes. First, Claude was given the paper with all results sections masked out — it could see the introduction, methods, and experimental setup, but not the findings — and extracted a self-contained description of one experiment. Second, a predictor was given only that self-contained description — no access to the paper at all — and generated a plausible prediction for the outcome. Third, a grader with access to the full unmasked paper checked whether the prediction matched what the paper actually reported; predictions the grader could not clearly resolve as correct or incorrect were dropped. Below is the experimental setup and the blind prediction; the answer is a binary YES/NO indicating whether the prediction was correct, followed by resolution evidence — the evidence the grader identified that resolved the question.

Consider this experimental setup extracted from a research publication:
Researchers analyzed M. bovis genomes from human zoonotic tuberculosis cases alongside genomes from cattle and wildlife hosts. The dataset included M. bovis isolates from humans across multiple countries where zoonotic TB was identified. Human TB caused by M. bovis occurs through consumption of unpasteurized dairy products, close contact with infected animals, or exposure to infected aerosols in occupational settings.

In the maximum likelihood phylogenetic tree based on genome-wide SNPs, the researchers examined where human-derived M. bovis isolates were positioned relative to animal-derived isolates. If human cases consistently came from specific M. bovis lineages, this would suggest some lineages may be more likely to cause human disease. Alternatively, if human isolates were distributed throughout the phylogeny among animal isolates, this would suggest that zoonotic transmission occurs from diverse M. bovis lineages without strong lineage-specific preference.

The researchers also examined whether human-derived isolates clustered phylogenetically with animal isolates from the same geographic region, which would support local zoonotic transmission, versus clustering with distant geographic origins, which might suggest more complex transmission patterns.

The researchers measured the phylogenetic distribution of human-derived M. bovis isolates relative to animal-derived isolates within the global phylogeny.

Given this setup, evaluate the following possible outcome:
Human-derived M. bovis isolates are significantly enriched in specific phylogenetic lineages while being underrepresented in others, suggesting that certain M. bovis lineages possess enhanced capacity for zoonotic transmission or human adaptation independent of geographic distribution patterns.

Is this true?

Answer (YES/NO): NO